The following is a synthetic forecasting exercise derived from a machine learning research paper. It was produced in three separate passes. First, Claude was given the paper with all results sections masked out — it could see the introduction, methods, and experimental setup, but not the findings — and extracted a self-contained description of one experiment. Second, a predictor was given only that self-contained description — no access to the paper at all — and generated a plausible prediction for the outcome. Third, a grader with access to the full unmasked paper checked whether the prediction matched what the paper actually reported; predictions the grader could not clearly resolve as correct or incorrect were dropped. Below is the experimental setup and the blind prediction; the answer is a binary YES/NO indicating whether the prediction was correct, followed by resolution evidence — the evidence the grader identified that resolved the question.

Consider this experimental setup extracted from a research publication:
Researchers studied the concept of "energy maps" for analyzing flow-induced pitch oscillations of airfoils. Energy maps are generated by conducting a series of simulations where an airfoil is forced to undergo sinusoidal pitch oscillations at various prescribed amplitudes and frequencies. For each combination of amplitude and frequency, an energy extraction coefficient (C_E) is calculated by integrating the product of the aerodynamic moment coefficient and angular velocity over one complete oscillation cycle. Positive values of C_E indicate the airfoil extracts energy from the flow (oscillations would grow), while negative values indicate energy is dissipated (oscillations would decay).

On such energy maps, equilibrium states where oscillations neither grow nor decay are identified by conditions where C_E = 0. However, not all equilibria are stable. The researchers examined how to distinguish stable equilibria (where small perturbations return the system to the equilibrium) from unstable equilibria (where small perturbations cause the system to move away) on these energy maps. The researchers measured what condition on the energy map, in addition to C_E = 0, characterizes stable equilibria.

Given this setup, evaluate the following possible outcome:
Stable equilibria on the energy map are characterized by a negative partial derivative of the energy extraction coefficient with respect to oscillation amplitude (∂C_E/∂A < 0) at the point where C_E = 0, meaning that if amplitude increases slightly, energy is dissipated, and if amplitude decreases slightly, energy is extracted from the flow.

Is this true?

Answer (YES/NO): YES